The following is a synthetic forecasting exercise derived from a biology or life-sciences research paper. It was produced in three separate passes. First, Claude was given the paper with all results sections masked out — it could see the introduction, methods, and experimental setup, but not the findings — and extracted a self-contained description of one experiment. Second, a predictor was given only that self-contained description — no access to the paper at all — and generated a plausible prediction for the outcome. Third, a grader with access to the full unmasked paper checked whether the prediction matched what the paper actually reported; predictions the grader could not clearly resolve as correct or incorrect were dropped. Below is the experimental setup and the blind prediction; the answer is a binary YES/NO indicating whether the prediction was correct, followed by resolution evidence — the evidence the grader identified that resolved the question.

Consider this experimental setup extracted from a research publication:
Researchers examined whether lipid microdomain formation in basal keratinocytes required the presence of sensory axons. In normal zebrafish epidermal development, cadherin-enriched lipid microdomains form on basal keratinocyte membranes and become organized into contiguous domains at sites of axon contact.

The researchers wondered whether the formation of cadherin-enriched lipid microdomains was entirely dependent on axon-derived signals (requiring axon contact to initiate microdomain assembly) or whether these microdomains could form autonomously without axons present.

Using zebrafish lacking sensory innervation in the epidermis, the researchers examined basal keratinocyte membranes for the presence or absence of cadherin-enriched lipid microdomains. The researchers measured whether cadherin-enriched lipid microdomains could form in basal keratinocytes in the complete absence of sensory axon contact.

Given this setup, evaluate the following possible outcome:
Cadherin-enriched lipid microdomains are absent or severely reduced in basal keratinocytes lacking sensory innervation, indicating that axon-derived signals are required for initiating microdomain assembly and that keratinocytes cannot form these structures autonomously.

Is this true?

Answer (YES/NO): NO